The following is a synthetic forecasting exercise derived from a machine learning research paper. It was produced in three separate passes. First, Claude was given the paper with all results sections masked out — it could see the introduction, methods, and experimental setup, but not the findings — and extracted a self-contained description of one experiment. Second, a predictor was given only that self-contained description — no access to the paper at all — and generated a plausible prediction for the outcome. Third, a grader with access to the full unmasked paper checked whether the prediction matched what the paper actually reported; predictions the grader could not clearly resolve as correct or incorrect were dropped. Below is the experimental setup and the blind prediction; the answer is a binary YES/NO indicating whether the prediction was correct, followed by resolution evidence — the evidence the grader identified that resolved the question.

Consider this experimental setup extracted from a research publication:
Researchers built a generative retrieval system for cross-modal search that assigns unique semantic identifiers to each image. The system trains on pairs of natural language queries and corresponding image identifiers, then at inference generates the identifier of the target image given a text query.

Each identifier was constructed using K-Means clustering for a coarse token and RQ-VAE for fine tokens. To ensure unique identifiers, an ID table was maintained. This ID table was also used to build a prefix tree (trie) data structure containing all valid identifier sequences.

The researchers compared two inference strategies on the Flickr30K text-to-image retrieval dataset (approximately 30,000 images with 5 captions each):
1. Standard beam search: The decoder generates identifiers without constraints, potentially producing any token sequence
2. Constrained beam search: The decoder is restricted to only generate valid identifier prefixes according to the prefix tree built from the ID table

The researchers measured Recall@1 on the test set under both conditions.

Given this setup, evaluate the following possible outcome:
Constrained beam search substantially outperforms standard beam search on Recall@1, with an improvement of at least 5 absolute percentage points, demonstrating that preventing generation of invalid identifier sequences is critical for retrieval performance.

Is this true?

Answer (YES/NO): YES